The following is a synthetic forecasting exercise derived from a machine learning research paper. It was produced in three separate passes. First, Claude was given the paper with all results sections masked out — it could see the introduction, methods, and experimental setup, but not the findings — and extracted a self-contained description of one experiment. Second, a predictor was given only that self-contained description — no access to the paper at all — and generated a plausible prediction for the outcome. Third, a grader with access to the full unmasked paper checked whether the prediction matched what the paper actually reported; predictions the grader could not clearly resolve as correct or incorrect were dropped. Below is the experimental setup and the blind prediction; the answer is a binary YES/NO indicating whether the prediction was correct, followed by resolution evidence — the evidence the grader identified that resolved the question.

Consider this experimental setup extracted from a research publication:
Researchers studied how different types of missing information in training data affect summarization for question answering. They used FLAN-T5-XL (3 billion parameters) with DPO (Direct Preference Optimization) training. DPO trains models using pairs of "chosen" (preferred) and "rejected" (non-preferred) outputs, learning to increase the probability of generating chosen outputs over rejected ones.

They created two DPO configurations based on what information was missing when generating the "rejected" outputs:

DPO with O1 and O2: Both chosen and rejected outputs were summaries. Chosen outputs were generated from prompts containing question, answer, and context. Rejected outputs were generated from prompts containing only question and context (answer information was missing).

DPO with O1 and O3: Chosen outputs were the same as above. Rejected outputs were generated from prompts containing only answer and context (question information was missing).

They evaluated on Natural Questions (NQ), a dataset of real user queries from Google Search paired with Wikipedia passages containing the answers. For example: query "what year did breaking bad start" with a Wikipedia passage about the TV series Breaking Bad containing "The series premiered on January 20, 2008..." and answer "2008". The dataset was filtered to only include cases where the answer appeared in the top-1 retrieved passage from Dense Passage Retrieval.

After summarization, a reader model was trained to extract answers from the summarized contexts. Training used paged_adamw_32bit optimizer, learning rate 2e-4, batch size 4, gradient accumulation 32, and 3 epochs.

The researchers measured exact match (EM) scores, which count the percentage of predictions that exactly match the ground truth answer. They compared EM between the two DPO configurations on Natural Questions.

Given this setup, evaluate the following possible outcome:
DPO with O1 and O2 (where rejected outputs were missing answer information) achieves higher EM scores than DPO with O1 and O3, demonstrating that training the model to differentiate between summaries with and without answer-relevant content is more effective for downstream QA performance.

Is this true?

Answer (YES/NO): NO